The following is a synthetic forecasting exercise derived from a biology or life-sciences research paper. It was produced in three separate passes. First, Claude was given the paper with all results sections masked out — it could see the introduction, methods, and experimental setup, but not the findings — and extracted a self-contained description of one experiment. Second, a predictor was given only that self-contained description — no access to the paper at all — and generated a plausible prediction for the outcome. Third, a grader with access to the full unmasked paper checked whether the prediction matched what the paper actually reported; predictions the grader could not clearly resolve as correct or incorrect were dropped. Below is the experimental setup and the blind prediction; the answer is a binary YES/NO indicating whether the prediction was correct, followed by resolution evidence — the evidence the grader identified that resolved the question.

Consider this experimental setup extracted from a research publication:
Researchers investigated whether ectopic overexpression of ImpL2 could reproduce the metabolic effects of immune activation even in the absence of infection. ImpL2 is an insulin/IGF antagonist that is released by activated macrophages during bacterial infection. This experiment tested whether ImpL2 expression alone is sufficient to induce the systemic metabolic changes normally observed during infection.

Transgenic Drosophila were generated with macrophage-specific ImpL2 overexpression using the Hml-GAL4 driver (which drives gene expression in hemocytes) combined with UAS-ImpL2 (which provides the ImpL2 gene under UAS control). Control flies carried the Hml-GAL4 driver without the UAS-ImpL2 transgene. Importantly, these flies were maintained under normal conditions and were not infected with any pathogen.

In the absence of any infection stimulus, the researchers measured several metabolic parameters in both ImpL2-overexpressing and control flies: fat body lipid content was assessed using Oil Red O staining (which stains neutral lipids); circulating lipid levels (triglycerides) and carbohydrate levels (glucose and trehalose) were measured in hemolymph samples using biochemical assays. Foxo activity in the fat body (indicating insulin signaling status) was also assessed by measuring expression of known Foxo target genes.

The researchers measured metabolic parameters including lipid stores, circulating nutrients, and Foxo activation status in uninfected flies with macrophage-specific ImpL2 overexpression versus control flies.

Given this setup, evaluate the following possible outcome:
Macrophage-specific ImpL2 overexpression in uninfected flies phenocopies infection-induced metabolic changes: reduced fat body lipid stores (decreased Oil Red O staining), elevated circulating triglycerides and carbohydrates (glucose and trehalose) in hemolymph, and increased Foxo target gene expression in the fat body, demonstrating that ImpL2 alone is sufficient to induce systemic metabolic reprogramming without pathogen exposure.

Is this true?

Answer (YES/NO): YES